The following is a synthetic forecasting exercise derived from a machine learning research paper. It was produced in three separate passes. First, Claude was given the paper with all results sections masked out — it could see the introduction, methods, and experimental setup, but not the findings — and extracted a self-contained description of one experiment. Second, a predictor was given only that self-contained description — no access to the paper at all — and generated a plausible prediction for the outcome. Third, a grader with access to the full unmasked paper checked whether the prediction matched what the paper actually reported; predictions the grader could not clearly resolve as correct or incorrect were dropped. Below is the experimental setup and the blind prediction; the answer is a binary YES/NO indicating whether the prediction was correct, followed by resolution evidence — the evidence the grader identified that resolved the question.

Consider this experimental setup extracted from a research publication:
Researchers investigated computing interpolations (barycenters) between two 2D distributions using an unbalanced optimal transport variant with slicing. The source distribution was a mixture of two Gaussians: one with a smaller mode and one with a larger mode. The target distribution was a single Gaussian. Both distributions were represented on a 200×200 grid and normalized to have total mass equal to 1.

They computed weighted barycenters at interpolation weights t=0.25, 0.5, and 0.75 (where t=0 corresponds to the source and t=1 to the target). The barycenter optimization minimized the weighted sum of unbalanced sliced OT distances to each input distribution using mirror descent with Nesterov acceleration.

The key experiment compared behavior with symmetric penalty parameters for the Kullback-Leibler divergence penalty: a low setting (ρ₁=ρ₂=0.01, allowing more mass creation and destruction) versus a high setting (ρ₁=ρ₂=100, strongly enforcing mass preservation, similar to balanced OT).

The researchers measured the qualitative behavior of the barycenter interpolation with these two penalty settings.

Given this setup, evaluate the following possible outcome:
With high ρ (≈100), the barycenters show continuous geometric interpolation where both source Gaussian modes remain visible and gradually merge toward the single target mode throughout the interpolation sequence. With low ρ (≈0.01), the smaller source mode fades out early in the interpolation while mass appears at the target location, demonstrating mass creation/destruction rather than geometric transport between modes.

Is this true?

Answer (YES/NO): NO